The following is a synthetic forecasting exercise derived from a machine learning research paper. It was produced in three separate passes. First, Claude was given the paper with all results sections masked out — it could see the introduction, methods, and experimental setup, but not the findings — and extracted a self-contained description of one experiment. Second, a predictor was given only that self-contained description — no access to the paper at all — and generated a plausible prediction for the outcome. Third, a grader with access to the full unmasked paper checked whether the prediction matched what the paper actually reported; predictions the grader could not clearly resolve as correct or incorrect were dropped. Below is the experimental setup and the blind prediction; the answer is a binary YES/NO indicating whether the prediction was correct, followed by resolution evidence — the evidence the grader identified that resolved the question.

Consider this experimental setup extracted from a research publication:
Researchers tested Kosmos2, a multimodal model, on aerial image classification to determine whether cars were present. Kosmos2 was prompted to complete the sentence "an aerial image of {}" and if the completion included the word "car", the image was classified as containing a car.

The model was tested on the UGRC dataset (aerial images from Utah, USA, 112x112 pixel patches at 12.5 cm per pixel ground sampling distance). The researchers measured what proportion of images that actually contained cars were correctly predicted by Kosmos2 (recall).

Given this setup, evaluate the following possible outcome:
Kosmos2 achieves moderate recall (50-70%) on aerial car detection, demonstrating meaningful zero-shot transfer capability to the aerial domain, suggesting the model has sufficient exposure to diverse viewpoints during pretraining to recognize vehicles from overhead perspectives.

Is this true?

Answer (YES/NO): NO